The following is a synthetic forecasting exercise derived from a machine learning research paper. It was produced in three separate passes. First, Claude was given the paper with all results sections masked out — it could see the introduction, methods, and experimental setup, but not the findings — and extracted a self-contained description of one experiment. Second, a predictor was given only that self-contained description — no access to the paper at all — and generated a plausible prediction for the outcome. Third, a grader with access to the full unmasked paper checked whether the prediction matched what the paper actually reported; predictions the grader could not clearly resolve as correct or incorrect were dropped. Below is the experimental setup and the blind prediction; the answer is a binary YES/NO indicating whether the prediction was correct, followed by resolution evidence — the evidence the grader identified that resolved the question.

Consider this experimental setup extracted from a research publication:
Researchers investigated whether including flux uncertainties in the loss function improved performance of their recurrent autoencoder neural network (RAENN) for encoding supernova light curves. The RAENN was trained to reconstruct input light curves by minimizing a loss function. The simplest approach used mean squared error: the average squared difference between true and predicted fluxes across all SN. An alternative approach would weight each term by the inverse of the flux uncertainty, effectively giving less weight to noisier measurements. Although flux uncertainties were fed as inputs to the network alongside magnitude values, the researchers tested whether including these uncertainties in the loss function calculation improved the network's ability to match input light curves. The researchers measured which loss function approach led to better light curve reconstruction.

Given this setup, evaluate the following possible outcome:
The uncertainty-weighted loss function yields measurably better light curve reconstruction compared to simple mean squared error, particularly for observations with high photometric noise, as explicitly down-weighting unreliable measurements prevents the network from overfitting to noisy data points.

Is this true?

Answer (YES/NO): NO